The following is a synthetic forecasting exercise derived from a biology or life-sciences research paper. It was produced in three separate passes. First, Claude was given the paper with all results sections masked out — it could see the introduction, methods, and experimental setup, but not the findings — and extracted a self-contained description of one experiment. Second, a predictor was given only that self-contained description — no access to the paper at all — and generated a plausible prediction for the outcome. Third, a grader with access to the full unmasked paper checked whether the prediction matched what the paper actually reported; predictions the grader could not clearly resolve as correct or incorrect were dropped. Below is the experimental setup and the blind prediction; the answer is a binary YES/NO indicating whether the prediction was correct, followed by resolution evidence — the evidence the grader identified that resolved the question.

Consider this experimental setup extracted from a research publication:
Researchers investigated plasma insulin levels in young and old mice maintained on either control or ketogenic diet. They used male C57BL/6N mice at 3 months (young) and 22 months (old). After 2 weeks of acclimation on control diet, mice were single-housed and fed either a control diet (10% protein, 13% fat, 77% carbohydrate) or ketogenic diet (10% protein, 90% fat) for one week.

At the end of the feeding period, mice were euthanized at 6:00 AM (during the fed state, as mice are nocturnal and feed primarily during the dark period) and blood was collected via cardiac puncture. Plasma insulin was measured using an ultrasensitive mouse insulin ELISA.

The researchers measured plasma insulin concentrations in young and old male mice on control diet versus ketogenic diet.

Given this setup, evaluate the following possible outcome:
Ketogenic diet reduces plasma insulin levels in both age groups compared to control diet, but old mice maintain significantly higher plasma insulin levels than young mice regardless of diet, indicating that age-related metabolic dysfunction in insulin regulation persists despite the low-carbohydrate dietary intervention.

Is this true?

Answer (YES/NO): NO